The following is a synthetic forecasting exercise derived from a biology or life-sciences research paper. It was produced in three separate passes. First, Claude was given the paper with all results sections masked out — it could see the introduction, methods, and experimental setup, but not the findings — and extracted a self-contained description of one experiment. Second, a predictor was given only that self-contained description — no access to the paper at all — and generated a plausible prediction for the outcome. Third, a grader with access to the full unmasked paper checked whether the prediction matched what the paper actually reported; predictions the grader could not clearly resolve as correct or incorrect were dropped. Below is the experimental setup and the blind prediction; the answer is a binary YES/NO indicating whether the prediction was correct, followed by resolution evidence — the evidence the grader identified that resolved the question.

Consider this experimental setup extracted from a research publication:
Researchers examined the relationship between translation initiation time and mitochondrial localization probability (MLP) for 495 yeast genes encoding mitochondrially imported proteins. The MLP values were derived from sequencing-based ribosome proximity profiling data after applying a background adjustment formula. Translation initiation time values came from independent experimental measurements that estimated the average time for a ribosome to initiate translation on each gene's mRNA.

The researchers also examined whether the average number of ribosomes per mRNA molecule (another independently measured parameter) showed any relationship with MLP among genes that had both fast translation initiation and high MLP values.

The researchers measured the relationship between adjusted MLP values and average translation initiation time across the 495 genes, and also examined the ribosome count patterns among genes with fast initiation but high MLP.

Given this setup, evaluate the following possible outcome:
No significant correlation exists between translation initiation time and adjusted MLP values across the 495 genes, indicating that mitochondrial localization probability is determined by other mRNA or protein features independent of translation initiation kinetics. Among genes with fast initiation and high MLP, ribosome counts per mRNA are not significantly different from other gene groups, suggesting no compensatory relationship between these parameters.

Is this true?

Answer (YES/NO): NO